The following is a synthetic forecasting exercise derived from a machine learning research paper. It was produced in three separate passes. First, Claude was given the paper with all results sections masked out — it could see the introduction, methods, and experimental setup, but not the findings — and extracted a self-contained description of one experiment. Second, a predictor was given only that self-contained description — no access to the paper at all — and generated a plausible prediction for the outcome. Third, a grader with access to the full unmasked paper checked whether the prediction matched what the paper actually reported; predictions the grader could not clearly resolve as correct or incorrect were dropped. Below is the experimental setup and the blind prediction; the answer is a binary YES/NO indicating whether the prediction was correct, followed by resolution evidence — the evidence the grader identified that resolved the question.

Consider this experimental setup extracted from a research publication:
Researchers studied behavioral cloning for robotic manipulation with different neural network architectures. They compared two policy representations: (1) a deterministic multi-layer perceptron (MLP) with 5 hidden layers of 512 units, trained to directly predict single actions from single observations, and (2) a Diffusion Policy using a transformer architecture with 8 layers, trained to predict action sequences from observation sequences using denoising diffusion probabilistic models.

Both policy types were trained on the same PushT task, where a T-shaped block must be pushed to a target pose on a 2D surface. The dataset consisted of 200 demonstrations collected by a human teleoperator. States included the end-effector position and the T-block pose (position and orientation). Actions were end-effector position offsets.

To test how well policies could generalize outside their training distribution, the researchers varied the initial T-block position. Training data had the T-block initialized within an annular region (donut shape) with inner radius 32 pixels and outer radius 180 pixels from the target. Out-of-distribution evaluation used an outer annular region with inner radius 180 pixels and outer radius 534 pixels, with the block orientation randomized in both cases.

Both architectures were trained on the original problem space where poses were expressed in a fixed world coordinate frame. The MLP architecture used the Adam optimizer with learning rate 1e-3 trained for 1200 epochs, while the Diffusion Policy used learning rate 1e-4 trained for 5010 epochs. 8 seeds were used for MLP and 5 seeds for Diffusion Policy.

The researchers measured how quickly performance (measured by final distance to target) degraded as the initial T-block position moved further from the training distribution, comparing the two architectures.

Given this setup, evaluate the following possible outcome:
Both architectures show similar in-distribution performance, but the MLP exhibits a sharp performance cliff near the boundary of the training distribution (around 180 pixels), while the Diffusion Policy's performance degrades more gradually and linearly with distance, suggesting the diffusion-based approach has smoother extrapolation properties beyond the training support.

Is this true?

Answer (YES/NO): NO